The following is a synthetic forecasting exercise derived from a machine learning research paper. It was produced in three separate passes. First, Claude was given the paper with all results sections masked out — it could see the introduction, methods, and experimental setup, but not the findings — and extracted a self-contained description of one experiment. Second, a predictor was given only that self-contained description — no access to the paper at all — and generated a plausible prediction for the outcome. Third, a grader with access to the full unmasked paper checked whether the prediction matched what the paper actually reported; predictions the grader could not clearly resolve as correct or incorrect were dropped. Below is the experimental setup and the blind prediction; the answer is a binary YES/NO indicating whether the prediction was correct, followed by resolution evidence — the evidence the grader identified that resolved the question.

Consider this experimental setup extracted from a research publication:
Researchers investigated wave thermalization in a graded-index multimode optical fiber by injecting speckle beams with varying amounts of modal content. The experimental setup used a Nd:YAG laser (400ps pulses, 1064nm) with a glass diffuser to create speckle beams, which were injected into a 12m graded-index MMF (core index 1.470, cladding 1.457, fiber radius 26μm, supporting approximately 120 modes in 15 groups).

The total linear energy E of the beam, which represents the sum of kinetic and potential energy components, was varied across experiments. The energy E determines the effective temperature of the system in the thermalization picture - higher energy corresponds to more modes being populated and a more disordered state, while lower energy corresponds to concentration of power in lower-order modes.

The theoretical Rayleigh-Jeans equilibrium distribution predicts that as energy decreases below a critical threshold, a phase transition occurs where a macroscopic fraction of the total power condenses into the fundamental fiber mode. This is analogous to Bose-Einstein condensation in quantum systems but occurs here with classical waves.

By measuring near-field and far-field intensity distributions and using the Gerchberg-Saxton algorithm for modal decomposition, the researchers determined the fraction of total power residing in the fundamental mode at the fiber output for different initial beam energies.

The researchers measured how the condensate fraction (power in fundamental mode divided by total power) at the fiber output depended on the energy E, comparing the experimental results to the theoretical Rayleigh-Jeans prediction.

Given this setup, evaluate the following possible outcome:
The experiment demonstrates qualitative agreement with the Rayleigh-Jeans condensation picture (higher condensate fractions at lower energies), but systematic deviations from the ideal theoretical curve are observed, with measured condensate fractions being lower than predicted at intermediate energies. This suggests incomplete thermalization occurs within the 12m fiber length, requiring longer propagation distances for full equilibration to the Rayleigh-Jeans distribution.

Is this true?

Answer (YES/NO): NO